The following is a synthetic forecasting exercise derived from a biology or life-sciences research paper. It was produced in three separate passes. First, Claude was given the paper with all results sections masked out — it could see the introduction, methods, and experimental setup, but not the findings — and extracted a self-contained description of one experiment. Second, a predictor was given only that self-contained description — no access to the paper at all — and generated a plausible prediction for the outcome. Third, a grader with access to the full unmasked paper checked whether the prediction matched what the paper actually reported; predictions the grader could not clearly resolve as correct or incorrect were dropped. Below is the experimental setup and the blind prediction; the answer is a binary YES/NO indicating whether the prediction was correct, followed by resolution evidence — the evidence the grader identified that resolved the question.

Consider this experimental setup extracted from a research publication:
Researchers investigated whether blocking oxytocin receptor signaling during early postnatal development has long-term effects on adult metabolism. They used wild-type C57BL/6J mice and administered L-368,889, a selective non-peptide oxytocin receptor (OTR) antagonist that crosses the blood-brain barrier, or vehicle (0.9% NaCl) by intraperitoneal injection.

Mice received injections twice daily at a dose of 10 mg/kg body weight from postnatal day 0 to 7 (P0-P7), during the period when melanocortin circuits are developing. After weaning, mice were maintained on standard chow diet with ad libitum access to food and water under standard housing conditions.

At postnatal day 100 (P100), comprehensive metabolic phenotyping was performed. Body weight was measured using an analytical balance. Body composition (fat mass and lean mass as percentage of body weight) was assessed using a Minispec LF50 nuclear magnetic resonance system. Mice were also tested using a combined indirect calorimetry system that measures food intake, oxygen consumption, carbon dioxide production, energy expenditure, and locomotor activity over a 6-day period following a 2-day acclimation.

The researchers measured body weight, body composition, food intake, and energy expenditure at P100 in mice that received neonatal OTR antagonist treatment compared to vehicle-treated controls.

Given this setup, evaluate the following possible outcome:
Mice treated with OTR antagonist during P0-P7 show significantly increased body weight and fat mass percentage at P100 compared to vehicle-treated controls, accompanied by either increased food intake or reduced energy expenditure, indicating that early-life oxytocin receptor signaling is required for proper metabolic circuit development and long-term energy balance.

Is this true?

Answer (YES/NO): NO